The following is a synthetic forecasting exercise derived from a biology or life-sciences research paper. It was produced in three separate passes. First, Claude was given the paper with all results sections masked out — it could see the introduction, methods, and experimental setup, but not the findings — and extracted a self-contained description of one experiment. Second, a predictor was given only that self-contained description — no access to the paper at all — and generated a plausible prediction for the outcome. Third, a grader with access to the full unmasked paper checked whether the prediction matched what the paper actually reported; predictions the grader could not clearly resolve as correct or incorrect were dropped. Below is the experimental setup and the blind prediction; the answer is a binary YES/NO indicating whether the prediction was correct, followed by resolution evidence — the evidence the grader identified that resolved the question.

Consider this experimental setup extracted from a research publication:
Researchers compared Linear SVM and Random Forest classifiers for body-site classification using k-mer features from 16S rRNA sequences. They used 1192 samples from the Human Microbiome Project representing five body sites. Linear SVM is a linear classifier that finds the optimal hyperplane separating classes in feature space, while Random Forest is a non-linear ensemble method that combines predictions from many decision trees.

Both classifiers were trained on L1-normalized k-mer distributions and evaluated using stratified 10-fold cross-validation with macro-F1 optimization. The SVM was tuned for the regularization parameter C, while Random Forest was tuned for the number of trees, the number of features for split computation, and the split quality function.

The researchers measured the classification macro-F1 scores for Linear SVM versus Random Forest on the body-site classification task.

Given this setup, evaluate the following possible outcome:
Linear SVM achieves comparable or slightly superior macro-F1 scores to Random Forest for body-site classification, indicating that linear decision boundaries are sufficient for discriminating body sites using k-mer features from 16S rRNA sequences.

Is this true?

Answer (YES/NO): NO